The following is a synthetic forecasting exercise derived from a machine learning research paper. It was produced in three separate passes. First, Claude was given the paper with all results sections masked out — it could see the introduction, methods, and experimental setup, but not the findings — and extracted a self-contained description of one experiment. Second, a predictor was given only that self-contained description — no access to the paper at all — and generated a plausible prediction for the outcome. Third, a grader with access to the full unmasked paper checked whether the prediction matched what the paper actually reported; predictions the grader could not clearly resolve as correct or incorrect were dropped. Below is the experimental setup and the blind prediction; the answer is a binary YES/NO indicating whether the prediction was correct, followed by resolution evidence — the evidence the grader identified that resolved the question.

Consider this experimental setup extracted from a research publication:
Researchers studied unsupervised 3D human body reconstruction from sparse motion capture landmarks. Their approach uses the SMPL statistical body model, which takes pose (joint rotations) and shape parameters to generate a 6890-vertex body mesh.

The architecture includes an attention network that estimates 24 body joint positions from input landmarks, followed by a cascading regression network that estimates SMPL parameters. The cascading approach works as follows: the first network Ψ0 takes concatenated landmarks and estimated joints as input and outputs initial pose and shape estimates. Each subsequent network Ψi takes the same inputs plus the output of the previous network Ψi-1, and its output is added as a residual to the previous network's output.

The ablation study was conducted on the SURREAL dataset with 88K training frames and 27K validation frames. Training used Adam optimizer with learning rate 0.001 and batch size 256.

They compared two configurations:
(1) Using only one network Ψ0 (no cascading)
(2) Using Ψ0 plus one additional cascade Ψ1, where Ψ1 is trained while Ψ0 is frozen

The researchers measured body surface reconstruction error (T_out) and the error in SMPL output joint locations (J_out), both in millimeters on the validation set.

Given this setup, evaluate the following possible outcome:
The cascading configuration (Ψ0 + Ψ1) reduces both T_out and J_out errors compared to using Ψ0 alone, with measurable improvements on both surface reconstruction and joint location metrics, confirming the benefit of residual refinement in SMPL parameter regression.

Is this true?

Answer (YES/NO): YES